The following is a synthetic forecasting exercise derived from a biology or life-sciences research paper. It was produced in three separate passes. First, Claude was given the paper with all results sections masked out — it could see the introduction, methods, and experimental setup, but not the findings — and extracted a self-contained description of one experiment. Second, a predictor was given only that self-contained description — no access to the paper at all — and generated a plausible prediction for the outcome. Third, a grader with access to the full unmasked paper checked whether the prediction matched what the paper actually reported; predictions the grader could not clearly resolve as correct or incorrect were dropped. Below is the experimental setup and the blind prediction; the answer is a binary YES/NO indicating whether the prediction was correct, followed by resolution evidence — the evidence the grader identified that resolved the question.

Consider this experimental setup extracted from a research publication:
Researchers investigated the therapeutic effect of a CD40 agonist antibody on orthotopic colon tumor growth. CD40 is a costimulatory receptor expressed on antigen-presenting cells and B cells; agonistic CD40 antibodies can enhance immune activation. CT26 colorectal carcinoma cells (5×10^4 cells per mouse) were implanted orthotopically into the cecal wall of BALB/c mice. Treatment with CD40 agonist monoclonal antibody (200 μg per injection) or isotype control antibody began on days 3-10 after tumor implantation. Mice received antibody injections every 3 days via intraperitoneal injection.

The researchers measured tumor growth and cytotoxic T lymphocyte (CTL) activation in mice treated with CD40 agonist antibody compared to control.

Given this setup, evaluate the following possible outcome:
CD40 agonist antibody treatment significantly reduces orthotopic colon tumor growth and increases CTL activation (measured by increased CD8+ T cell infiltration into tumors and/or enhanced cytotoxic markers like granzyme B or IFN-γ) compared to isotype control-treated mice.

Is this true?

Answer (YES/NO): YES